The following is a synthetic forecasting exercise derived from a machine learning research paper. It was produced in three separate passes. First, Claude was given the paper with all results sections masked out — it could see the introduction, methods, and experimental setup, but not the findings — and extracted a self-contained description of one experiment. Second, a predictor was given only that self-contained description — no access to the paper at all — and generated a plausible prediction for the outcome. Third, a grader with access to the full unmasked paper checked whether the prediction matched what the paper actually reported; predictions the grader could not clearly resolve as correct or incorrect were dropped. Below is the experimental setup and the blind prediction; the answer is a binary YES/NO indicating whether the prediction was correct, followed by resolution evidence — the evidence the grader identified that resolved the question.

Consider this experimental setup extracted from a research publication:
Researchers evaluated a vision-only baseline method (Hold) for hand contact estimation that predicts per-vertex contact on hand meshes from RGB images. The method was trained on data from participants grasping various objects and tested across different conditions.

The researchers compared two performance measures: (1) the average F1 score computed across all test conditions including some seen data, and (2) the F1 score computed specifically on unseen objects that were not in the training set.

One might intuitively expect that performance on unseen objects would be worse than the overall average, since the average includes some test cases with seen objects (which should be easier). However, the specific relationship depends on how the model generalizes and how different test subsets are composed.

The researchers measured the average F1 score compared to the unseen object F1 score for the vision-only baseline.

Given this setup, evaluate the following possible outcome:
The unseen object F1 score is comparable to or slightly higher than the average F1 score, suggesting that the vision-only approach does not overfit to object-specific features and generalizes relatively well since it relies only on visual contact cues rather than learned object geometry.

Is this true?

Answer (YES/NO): YES